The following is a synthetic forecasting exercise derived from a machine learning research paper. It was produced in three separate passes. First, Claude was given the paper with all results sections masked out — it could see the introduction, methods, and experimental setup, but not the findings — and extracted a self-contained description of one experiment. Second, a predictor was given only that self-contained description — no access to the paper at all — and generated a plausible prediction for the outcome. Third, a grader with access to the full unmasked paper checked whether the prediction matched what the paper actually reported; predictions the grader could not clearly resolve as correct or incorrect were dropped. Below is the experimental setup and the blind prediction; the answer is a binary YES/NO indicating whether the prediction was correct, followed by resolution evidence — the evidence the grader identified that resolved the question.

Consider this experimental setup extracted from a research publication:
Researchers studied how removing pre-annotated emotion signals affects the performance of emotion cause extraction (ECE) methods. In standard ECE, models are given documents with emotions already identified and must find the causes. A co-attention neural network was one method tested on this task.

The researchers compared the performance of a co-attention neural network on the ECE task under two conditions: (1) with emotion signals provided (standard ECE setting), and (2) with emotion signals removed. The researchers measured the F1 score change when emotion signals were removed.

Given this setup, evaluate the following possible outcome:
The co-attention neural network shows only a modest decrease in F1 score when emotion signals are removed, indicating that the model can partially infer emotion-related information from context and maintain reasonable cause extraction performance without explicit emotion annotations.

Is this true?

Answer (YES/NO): NO